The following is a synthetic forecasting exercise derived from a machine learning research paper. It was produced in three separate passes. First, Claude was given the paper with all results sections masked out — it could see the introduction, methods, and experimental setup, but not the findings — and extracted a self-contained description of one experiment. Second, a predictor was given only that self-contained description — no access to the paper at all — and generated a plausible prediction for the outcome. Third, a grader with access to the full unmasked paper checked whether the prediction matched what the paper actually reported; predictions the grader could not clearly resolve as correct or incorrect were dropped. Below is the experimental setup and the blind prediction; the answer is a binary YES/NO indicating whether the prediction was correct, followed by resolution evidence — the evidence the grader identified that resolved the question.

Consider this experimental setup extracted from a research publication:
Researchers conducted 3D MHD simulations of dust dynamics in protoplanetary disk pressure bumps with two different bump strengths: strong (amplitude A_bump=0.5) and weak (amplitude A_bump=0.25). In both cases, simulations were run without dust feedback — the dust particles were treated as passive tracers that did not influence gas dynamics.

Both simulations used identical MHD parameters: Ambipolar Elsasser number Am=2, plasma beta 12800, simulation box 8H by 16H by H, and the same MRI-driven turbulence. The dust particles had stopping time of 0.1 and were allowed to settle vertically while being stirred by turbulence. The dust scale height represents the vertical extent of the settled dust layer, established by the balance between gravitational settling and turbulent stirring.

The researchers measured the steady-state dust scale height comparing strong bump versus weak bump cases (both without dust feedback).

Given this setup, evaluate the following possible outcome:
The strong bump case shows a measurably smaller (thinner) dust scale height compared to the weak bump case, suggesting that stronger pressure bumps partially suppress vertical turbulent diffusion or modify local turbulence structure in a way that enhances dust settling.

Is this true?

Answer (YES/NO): YES